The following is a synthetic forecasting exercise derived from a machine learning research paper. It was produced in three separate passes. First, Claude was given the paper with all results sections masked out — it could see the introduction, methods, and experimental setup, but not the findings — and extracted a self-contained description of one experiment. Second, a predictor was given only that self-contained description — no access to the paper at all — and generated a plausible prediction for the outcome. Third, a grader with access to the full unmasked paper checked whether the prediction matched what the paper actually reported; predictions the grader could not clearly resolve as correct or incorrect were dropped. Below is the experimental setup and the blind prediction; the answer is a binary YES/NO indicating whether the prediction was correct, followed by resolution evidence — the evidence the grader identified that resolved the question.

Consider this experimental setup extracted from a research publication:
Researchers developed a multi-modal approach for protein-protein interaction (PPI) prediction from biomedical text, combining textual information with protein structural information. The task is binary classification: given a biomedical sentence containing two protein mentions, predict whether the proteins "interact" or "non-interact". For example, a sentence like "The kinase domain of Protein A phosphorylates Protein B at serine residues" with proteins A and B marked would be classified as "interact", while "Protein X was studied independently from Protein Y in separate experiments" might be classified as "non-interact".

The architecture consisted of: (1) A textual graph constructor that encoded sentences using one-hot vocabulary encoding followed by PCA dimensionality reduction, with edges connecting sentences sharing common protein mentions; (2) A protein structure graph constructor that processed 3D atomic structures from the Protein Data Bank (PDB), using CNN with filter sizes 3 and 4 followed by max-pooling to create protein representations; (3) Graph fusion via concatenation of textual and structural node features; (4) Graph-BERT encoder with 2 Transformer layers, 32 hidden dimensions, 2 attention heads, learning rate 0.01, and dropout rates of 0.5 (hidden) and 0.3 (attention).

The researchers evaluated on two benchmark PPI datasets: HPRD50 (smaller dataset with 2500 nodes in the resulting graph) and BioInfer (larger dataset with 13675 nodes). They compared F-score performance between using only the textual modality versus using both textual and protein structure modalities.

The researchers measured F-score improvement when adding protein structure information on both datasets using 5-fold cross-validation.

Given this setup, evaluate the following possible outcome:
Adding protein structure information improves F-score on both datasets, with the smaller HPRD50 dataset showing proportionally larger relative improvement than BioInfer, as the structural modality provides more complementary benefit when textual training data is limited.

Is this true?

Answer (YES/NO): YES